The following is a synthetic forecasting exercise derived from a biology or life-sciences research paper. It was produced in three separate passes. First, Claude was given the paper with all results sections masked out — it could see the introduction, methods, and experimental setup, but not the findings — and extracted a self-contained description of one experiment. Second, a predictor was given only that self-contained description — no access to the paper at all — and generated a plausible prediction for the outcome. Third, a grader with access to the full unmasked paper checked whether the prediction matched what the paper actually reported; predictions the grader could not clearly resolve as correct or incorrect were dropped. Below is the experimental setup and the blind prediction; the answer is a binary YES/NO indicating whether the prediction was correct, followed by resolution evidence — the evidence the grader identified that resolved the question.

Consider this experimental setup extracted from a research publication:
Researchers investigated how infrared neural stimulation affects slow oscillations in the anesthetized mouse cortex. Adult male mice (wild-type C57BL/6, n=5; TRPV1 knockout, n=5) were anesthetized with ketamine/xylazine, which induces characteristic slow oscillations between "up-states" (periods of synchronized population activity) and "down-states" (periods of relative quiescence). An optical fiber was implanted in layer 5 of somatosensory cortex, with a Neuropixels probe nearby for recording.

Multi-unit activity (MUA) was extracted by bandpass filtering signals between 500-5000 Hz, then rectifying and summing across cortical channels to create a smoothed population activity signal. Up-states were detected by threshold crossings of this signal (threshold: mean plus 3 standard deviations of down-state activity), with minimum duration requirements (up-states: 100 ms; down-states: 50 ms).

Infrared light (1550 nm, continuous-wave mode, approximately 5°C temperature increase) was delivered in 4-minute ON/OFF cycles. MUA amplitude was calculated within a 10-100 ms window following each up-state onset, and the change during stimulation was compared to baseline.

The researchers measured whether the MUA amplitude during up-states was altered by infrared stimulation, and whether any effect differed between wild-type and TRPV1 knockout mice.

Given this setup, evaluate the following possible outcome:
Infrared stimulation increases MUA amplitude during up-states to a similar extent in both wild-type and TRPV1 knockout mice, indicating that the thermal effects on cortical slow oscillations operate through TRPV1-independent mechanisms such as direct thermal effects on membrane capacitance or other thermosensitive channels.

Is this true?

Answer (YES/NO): YES